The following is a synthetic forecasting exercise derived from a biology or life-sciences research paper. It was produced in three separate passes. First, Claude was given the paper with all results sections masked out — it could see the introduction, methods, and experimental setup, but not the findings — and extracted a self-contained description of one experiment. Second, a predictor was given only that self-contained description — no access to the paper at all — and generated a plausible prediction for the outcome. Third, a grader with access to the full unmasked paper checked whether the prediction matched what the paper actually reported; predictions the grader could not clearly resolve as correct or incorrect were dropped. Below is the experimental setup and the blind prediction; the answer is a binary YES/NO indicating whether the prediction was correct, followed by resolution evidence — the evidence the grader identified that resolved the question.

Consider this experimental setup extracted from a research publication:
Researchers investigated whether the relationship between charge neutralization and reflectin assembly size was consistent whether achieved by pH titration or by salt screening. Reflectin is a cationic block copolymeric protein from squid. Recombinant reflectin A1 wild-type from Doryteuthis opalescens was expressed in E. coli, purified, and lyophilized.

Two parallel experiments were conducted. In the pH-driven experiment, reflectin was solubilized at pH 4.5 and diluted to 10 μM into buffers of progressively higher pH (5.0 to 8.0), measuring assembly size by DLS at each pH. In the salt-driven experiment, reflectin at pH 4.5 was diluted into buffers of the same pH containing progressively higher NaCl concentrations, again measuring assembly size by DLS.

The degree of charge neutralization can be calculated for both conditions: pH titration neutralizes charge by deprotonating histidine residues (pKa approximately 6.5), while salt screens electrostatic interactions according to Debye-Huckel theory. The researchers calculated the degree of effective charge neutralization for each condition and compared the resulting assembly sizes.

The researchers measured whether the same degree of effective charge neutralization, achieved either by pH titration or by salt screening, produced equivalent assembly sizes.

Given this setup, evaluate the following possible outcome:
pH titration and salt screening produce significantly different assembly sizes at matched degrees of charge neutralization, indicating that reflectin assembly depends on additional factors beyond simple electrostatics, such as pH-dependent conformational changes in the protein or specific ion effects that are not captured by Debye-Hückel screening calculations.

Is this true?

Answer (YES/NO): NO